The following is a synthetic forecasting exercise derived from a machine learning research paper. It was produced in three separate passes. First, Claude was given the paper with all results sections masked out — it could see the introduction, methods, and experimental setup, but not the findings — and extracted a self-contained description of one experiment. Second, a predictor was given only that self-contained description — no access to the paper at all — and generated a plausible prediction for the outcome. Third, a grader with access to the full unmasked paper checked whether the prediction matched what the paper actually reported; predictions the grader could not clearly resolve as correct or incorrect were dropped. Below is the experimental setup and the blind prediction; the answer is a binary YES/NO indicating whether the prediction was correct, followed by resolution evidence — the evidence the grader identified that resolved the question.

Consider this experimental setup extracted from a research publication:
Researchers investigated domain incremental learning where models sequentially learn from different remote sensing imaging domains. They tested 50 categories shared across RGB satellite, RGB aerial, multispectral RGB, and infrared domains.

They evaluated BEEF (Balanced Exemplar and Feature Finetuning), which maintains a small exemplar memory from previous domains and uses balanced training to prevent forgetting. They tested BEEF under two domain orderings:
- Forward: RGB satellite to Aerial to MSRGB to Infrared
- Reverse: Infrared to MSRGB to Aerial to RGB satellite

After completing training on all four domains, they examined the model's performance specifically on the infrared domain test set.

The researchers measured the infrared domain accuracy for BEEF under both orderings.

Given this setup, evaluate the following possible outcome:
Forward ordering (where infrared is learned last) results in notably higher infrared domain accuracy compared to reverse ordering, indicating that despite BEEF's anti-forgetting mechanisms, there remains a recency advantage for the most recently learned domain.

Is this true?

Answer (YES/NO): NO